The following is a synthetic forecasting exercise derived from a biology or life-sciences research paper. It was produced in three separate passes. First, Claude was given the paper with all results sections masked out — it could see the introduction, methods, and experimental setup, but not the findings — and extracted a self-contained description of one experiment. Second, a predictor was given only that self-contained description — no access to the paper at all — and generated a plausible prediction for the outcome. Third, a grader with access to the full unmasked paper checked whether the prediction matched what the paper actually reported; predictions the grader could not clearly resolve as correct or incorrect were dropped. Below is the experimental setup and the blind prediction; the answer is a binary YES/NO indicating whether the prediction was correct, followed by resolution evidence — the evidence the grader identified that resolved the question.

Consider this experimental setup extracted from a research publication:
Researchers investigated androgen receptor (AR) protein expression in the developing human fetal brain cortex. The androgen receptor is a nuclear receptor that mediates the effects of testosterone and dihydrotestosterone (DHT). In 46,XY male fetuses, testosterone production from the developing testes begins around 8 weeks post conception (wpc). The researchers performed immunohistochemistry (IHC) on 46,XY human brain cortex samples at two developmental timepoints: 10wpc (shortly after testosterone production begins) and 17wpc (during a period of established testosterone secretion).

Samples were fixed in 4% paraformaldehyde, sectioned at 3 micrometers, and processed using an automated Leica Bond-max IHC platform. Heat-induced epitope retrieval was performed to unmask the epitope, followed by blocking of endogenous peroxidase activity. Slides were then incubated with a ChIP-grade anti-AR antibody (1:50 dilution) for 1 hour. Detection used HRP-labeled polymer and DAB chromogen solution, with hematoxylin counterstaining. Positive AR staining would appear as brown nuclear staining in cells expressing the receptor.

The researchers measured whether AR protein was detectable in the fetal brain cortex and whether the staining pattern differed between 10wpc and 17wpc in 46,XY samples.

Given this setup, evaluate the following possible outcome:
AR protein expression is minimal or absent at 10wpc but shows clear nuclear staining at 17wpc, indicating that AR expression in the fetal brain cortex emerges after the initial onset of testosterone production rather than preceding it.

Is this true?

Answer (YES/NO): NO